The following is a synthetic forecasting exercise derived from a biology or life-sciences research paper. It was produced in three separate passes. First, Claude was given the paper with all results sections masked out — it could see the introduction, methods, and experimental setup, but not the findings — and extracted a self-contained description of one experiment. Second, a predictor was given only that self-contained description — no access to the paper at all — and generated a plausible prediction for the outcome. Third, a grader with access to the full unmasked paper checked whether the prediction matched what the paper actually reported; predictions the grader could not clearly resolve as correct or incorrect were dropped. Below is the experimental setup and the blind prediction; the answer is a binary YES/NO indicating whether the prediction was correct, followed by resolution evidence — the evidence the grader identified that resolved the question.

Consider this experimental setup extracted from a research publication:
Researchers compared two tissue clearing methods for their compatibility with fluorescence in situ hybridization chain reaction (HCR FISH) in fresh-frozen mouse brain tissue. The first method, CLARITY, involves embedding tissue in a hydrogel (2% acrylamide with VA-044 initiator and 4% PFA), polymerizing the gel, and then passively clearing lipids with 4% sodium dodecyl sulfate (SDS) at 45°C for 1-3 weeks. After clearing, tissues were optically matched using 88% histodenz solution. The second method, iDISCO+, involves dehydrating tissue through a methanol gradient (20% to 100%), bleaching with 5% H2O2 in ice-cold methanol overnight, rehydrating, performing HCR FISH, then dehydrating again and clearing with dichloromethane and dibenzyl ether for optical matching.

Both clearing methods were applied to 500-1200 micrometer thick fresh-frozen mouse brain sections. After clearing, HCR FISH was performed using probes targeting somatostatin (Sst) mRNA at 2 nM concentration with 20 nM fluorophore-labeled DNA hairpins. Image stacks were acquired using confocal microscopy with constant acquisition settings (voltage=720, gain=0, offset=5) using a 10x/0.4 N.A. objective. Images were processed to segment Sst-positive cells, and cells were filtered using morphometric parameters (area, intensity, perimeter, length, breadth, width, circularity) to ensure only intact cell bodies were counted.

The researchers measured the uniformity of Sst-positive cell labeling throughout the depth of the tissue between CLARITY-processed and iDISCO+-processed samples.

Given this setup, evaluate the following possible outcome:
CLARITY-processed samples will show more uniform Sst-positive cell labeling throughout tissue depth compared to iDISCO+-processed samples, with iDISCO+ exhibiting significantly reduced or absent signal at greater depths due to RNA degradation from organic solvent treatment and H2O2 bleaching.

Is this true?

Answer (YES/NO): NO